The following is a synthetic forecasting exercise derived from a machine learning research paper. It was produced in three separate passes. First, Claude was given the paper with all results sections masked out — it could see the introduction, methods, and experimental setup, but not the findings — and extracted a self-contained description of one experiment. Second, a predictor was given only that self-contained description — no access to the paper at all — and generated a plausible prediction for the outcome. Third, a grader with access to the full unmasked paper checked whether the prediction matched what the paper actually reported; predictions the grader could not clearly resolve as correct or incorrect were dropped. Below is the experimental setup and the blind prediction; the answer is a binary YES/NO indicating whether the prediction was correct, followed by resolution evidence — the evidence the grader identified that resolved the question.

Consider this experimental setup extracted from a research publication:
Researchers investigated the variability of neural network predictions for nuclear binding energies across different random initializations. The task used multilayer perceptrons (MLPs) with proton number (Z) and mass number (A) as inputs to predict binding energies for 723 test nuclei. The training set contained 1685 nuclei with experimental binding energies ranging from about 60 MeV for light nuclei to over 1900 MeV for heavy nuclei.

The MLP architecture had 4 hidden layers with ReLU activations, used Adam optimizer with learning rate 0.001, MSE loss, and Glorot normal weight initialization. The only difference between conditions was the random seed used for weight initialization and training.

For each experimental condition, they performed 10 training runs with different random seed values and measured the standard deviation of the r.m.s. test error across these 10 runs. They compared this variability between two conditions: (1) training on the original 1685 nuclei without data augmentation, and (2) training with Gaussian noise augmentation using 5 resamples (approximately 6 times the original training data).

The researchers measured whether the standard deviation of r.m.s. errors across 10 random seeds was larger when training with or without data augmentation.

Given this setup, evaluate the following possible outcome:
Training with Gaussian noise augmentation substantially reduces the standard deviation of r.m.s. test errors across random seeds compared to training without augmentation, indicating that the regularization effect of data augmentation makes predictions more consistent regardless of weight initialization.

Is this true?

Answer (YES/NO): YES